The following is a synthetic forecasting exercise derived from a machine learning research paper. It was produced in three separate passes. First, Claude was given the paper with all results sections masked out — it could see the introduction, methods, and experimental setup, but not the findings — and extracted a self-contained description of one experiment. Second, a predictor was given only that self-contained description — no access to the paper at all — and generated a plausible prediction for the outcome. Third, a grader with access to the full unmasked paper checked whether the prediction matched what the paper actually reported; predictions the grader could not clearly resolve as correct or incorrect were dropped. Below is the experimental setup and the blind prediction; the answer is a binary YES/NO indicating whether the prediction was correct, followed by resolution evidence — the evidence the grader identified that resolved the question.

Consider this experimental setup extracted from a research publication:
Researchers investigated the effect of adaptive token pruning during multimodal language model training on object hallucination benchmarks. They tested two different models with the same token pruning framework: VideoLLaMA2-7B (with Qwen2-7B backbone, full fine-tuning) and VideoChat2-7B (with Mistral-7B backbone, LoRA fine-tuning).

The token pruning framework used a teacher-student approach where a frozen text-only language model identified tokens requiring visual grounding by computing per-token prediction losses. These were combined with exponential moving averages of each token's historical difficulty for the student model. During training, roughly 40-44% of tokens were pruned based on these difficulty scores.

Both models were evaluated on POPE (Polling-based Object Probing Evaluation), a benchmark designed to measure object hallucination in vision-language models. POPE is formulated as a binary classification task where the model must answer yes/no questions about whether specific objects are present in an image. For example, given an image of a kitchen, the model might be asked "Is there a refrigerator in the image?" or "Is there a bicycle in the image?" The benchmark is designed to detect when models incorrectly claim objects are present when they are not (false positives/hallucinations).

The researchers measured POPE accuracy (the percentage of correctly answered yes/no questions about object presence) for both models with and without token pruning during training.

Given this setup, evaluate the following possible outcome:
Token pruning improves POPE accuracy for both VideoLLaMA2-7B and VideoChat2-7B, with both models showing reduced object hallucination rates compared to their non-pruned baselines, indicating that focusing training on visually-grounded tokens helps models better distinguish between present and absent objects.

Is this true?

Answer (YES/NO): NO